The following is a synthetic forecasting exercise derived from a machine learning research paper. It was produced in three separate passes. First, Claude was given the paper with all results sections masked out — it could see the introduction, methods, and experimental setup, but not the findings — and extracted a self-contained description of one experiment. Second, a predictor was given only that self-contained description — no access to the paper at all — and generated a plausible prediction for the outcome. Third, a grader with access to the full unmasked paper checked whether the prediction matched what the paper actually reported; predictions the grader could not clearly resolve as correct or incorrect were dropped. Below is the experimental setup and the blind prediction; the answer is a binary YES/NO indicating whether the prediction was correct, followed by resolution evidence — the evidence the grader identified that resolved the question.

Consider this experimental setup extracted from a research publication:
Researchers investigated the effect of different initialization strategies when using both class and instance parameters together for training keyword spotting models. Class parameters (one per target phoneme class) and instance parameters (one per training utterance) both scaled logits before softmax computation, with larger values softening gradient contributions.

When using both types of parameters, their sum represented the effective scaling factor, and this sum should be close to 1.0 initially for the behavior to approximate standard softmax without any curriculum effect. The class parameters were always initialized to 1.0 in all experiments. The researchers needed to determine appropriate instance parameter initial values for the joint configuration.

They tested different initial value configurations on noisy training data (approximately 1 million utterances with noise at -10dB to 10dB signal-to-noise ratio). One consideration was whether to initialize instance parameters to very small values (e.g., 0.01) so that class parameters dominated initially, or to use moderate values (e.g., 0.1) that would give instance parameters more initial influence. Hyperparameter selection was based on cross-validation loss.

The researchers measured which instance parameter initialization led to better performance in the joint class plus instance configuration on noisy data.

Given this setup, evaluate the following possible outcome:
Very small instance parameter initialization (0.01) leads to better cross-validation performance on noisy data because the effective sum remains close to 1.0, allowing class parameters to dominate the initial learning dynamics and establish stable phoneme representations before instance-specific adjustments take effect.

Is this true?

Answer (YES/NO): NO